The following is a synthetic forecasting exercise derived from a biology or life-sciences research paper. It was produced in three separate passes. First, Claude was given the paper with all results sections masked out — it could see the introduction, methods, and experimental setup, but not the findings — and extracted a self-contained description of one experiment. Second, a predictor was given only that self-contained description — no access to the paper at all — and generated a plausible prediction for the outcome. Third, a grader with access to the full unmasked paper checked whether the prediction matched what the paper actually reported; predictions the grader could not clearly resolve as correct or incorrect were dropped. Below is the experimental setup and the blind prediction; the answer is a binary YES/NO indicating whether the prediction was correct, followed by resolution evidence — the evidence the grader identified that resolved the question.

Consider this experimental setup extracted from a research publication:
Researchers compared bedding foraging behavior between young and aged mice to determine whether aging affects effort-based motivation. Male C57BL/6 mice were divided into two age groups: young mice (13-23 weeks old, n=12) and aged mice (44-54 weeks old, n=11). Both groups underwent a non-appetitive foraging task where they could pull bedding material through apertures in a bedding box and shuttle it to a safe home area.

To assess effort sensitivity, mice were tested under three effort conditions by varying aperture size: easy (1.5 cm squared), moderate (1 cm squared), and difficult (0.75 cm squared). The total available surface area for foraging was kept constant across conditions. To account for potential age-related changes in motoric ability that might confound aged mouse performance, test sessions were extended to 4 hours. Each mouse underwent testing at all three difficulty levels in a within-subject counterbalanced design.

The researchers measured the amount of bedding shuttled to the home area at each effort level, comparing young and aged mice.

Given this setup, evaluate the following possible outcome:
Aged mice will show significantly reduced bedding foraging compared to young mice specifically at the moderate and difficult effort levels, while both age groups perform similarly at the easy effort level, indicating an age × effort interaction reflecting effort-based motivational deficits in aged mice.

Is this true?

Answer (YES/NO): NO